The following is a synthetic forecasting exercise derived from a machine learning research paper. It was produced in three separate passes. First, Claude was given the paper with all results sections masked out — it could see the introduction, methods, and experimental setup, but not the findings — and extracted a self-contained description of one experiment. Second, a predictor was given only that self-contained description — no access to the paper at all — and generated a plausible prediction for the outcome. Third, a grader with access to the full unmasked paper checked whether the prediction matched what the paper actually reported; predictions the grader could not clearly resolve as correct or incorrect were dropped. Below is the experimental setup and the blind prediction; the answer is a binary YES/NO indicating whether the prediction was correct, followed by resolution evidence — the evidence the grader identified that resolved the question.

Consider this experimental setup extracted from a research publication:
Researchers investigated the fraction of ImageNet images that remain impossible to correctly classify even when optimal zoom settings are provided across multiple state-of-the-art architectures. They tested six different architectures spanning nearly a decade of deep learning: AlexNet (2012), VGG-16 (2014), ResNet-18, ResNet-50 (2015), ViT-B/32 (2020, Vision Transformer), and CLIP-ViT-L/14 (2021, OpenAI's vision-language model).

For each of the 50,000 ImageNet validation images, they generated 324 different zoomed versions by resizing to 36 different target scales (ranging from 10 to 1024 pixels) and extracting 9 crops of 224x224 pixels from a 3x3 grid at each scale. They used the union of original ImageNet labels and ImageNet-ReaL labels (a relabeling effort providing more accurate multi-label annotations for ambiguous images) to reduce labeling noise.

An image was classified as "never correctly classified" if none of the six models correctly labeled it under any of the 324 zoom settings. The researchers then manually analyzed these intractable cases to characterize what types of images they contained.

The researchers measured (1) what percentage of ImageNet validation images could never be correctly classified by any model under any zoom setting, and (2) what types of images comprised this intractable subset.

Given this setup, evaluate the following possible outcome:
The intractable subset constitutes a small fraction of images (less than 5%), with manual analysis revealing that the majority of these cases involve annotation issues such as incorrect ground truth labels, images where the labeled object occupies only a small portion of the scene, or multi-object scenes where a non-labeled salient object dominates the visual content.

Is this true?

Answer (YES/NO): NO